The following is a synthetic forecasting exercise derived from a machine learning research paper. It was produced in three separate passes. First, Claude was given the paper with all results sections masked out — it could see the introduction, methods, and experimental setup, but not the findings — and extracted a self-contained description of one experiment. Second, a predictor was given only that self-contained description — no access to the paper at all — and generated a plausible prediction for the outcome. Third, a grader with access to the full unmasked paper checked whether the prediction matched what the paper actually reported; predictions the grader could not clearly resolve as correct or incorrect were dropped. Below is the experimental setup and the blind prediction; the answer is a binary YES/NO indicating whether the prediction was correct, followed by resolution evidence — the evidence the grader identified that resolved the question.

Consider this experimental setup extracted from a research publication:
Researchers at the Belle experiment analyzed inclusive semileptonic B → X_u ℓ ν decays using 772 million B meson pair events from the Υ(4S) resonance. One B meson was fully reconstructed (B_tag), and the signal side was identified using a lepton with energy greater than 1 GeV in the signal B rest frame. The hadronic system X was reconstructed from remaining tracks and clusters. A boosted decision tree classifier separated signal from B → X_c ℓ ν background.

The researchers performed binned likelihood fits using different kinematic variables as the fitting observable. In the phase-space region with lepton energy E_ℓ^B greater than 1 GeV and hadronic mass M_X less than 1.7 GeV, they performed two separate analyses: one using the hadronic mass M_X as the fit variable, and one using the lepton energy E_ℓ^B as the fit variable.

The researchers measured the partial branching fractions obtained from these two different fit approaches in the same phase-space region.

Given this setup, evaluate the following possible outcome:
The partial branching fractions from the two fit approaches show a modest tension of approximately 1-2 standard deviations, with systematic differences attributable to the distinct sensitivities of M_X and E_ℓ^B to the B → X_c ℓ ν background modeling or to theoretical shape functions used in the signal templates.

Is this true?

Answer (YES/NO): NO